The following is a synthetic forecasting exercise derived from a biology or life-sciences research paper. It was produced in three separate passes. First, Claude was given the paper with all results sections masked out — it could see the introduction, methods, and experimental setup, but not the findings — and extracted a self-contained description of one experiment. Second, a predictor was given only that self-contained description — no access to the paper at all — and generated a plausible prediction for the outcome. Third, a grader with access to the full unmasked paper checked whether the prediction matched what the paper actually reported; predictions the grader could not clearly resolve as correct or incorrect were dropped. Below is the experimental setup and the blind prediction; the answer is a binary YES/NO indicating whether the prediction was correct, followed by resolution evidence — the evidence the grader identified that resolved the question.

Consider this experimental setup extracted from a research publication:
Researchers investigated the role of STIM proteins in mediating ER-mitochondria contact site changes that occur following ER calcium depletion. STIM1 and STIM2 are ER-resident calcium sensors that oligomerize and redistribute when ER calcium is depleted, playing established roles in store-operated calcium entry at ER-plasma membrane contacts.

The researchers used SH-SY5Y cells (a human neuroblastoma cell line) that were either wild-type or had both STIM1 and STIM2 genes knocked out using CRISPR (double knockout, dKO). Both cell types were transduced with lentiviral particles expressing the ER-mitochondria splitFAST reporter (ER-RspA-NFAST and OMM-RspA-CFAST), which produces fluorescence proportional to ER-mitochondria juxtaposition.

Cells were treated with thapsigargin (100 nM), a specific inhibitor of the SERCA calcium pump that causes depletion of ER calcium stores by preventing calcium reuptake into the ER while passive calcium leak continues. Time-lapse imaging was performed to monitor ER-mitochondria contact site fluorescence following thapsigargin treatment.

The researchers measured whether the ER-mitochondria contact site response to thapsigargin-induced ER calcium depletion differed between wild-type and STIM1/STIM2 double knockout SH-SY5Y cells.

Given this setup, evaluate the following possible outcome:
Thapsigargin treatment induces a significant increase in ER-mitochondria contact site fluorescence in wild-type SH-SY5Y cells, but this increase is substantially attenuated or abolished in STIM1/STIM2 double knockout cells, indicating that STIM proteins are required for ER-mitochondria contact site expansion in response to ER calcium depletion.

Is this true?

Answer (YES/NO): YES